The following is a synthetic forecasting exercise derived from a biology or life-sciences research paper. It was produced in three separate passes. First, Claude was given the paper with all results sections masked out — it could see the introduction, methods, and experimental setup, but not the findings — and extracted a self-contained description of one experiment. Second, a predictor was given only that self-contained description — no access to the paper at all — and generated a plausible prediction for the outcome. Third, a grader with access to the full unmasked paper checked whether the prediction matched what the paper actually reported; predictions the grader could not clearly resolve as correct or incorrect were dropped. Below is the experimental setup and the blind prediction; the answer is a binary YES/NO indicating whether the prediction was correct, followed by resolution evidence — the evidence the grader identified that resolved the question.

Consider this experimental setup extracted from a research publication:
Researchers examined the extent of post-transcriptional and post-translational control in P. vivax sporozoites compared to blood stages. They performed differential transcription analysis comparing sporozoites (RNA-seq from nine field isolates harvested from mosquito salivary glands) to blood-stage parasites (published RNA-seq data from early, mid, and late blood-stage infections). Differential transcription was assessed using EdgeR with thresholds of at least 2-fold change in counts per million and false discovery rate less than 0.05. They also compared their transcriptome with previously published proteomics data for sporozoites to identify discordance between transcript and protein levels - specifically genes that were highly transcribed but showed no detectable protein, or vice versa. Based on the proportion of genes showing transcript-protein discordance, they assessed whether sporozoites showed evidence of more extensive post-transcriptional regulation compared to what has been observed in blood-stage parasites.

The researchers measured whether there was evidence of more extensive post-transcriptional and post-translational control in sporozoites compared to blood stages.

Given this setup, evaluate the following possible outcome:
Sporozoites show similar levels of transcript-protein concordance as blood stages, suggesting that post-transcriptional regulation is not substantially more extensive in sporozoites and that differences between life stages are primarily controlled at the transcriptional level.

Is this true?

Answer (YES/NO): NO